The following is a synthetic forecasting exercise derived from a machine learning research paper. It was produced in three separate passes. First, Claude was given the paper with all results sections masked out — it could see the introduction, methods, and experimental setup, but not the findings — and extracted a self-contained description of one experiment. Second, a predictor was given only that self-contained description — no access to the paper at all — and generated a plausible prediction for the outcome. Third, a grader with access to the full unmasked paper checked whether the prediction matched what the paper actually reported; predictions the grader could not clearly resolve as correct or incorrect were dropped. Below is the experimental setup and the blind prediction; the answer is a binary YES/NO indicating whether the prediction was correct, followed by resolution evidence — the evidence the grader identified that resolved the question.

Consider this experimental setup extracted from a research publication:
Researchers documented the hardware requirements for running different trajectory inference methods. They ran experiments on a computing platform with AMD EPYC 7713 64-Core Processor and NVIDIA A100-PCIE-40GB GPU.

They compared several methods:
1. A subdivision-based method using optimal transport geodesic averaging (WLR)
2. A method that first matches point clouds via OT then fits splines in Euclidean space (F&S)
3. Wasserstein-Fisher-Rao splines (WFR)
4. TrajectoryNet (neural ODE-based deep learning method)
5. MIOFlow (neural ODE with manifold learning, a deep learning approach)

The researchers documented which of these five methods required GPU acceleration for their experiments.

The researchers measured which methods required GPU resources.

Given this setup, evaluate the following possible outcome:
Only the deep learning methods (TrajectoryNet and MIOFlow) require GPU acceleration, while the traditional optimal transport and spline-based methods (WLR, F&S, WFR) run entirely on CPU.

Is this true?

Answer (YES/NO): YES